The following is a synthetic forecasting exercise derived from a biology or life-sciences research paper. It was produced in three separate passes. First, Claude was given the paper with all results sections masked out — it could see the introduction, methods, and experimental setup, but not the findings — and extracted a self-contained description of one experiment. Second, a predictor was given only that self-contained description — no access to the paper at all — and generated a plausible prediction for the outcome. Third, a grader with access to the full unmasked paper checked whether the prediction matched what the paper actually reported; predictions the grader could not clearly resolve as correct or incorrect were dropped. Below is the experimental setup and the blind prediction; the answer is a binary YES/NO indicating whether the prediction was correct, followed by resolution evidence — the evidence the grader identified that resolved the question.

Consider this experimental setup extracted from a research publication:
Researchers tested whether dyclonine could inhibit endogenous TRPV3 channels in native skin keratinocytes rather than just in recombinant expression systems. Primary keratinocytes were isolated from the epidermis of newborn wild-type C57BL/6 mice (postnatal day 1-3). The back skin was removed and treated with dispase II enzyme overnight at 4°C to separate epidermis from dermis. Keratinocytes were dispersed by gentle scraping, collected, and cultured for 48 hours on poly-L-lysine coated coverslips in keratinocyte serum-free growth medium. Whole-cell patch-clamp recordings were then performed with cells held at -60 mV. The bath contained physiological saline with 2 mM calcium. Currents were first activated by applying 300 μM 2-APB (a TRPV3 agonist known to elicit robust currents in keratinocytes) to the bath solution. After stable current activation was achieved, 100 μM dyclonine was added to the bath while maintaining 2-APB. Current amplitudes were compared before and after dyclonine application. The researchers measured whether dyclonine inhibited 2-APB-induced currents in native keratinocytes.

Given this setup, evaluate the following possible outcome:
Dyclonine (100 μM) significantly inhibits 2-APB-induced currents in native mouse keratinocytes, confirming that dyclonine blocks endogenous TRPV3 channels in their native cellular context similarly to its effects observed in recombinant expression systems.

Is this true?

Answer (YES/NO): YES